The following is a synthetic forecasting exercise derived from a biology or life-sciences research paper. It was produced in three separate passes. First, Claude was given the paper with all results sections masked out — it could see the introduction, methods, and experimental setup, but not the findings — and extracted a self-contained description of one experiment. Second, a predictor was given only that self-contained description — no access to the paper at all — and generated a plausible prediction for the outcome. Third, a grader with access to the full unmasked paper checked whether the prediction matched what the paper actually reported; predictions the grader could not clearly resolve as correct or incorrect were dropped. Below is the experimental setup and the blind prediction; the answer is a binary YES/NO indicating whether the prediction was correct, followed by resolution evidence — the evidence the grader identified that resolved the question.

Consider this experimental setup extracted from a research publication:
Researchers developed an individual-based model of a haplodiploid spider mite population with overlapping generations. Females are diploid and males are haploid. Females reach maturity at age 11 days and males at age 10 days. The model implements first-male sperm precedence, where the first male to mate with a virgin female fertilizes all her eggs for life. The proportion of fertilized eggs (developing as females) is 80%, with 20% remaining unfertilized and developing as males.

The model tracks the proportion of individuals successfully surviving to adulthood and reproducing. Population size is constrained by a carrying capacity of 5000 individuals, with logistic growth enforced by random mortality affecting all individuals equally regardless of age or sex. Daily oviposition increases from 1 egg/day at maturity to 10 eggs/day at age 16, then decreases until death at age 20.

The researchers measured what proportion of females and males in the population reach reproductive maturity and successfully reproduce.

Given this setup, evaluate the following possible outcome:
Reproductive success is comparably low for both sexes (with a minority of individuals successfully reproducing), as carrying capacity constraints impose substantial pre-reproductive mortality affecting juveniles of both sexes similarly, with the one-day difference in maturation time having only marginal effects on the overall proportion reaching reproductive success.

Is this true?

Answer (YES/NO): NO